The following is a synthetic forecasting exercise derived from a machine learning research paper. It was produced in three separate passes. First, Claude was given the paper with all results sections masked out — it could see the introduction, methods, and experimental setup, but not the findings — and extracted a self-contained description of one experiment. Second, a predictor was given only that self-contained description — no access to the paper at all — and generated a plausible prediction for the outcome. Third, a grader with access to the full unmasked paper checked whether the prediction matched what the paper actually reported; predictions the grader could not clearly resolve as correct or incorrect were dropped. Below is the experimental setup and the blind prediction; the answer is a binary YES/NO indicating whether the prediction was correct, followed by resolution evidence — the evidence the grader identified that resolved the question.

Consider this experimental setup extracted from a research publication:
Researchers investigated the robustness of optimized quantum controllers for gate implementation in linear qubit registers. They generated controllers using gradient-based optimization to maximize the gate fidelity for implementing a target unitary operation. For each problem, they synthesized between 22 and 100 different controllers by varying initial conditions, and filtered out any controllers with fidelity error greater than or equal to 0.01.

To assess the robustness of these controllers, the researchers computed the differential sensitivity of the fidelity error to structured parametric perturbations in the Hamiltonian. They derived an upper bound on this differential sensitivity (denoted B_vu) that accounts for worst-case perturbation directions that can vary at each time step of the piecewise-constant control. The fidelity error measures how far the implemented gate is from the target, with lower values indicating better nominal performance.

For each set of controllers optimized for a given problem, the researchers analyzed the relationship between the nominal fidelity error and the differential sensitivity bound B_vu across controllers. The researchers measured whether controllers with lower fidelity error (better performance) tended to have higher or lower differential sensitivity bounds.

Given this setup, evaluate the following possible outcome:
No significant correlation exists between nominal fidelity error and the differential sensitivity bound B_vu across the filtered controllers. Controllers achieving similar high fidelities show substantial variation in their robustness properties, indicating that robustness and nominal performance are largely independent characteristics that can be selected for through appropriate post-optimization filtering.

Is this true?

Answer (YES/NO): NO